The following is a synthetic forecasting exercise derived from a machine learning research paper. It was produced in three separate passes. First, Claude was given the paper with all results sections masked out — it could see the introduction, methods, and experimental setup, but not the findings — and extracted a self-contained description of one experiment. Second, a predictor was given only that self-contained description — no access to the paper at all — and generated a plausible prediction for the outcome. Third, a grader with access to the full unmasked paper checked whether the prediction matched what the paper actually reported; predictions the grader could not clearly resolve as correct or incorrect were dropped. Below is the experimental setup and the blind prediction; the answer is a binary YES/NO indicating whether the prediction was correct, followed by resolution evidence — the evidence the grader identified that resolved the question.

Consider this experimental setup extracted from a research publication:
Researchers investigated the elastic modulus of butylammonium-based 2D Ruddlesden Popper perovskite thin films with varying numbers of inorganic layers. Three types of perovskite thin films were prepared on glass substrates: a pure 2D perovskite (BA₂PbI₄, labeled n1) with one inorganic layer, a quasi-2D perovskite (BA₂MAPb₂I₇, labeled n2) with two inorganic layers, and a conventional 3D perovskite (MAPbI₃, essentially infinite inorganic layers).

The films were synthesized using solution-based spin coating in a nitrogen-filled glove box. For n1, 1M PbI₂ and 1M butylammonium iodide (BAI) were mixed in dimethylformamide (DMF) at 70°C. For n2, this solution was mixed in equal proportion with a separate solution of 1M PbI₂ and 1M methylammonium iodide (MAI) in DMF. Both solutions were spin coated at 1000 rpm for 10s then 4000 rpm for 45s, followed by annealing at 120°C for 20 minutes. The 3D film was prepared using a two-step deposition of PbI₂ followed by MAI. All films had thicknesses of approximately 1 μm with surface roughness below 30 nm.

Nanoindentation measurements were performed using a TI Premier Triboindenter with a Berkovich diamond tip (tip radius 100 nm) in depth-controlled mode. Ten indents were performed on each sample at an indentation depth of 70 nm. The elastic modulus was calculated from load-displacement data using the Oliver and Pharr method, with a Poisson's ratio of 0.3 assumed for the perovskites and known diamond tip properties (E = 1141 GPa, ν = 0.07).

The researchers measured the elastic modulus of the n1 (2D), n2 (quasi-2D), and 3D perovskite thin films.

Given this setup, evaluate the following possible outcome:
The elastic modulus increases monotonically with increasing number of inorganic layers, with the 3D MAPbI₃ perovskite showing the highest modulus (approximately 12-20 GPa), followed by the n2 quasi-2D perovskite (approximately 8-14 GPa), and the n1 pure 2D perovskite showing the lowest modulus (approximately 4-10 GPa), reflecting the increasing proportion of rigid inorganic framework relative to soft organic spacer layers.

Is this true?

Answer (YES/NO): YES